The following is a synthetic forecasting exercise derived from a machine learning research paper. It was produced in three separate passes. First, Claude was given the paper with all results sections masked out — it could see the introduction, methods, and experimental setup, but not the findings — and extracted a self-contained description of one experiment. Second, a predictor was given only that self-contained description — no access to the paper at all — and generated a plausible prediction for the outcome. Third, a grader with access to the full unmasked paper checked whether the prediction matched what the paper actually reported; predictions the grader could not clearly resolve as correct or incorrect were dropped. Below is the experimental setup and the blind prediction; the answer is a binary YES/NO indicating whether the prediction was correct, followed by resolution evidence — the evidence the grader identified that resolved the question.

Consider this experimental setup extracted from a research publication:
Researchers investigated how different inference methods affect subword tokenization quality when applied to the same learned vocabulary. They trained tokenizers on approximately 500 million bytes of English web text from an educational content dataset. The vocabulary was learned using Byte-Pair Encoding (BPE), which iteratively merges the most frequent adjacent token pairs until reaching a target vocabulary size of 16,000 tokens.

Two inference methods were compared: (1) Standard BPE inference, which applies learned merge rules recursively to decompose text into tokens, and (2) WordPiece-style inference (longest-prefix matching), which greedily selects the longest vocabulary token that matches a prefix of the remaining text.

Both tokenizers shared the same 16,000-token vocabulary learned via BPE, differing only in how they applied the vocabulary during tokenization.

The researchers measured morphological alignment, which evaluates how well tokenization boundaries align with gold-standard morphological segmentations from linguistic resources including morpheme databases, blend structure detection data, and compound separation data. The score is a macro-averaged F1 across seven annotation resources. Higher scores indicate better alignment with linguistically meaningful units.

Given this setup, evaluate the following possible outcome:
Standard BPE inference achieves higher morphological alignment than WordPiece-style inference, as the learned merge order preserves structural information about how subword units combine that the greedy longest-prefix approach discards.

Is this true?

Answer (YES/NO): NO